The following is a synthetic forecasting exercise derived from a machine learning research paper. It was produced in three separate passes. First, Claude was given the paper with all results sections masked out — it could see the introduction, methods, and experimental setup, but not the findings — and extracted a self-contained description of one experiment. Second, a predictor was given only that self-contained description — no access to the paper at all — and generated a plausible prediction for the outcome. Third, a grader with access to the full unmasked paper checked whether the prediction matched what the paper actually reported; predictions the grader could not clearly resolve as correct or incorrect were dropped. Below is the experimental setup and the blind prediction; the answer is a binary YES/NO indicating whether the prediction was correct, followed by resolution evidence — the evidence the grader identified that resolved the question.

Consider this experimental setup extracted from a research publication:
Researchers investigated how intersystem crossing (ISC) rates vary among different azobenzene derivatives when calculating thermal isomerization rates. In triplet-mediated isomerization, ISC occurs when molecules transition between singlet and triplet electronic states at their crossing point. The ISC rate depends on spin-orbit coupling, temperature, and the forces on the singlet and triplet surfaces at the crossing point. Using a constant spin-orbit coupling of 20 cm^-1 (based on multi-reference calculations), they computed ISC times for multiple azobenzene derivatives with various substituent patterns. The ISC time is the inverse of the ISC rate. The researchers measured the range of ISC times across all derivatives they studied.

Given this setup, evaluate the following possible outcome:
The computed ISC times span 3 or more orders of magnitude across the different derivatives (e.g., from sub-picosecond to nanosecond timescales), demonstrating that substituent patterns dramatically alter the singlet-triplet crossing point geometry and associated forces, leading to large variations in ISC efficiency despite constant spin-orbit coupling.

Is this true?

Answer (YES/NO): NO